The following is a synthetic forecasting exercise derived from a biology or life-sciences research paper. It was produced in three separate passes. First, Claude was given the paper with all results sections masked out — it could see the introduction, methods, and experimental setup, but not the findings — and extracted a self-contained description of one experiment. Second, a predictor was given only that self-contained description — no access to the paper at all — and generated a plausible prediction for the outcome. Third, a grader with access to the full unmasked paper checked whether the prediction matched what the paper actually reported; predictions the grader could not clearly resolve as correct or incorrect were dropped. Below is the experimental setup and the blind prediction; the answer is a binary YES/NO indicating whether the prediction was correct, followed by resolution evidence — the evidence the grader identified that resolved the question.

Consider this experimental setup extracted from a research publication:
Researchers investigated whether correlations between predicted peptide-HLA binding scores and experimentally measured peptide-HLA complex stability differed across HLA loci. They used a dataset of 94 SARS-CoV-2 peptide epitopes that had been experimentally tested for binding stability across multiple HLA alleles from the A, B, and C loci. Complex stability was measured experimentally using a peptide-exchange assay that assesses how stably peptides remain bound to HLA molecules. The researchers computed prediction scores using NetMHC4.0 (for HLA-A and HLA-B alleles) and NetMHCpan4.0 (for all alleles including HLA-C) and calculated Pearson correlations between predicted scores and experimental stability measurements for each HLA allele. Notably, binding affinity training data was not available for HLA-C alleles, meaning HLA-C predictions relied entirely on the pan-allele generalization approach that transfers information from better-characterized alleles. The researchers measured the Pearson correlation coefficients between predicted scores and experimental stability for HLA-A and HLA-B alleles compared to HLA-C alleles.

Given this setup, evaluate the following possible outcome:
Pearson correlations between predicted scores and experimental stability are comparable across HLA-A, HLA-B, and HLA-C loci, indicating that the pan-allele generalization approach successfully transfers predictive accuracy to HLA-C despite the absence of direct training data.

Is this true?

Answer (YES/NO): NO